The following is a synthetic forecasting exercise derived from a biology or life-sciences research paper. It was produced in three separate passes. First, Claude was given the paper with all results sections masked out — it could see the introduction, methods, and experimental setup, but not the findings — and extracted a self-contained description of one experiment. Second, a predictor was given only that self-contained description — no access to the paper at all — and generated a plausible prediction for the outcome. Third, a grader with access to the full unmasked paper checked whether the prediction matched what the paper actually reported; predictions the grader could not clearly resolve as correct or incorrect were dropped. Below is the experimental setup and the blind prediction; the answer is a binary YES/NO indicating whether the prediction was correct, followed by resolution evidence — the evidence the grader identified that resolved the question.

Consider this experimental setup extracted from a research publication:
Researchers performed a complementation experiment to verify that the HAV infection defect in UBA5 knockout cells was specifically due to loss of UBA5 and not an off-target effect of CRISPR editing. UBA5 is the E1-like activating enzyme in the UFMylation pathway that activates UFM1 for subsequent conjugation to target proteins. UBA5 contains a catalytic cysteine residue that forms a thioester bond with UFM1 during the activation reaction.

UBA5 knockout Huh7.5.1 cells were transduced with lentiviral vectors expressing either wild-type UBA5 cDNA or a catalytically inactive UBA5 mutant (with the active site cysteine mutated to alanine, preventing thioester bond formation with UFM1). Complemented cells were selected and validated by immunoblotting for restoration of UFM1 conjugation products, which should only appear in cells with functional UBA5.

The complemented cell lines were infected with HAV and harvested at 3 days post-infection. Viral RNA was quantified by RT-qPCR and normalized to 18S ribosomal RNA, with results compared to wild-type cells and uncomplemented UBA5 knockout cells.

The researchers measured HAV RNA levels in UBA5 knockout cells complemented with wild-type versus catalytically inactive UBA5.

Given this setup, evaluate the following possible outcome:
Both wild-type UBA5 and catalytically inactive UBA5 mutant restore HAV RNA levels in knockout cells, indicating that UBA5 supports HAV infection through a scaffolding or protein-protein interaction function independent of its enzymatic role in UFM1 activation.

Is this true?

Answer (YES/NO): NO